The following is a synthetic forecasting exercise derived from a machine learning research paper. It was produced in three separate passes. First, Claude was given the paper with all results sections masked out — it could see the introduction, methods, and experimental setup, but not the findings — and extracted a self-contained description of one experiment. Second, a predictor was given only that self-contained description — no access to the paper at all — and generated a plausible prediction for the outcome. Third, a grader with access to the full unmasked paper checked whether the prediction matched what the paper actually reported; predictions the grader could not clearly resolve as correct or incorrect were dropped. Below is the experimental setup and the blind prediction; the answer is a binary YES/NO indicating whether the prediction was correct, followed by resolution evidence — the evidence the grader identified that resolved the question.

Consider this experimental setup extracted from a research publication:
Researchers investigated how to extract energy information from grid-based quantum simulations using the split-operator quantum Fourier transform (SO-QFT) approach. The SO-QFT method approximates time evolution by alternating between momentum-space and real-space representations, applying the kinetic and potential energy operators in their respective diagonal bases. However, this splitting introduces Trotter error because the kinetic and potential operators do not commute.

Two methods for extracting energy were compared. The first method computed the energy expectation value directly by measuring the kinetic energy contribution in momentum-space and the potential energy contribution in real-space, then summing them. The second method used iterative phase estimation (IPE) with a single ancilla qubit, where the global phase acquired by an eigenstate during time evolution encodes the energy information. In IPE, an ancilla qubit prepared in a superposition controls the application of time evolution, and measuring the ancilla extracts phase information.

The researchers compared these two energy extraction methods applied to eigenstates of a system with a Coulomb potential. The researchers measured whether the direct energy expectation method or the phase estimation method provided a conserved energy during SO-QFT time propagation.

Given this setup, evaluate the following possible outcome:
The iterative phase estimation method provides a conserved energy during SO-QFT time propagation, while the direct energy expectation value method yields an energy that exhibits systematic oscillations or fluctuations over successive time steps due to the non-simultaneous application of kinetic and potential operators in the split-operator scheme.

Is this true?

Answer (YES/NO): NO